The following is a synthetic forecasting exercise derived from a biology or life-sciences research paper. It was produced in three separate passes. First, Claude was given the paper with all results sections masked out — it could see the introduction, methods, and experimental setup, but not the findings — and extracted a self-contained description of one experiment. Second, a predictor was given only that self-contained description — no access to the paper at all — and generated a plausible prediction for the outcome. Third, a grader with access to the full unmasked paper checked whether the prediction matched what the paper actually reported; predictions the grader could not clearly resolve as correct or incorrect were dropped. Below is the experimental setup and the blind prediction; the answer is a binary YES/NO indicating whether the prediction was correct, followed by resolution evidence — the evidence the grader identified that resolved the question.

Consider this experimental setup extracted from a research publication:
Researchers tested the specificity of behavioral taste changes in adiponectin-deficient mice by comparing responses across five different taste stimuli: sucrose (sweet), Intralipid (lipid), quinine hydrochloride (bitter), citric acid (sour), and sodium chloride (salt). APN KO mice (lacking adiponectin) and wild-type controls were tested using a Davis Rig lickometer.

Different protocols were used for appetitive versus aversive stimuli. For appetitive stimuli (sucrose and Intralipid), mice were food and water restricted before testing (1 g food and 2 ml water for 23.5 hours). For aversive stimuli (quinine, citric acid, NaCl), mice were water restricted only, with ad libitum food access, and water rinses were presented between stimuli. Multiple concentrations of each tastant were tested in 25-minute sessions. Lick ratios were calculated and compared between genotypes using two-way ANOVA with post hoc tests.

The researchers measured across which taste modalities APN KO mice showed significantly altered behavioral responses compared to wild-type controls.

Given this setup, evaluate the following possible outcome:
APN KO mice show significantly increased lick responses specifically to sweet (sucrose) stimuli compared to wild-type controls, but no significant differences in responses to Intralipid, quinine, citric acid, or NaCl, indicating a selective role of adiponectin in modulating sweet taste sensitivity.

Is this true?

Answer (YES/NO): NO